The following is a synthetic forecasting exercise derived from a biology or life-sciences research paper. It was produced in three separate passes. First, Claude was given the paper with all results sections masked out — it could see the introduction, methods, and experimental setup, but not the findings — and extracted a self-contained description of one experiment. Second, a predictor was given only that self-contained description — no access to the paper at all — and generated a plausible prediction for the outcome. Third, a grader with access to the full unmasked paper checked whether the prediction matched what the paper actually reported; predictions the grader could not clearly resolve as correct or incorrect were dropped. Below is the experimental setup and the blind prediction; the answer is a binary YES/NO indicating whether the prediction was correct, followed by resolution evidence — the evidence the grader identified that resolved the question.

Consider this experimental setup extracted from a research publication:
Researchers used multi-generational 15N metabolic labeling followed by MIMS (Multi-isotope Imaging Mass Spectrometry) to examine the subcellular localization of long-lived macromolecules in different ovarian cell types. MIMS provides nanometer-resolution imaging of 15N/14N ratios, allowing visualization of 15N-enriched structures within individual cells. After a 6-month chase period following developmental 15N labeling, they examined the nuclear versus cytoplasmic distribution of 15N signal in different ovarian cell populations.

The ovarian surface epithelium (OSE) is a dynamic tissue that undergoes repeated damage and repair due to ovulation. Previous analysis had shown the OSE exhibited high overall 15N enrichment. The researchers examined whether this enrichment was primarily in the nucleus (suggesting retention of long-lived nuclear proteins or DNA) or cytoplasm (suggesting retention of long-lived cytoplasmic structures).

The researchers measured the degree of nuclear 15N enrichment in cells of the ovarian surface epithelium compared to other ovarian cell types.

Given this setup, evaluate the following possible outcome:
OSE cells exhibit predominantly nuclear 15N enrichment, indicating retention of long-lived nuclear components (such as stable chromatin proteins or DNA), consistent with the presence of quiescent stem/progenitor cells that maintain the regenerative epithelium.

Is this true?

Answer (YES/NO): YES